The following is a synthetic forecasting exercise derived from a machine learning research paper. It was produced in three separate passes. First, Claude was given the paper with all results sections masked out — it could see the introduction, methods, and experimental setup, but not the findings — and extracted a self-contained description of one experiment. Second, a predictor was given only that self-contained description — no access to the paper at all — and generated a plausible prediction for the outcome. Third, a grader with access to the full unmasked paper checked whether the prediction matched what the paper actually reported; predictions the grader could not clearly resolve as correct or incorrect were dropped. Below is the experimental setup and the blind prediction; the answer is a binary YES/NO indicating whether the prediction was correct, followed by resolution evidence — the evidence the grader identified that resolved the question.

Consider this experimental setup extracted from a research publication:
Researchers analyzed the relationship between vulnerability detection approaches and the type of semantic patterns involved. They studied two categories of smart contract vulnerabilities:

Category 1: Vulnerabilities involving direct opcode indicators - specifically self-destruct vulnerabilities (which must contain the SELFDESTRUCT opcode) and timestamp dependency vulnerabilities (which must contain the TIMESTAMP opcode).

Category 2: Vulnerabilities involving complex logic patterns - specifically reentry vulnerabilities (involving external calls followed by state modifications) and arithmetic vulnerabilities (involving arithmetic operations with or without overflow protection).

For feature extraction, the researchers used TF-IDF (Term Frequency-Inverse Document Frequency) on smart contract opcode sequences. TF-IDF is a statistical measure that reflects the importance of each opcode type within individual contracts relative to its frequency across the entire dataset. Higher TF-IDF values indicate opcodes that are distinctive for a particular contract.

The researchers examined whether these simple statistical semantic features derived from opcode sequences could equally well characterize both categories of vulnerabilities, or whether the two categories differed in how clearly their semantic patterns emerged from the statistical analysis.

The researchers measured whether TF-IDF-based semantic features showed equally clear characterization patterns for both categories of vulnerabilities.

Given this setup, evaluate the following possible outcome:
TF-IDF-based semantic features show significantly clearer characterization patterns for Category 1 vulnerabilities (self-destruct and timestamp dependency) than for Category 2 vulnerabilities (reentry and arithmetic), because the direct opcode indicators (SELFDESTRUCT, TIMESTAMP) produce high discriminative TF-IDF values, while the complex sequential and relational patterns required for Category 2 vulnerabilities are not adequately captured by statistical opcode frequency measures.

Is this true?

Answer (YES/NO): YES